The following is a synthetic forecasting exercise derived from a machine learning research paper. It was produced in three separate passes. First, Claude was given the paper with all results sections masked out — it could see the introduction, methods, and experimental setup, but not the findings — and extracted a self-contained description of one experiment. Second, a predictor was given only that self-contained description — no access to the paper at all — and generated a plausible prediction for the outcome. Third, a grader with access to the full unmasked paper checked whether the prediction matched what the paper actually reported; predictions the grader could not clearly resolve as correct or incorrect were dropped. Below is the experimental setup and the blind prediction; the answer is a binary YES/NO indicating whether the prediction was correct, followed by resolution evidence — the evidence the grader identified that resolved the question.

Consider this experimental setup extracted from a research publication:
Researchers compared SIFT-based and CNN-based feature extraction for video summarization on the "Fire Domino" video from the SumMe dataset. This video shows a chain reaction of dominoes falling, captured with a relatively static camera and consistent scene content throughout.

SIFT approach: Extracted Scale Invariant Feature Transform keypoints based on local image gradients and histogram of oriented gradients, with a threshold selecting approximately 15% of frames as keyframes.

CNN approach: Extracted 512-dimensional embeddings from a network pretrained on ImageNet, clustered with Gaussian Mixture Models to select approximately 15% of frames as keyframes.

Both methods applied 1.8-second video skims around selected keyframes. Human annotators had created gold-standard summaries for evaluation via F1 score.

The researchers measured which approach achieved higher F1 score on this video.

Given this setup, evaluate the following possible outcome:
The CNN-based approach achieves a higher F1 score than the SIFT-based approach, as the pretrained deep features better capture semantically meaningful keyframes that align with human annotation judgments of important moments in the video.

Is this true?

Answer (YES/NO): NO